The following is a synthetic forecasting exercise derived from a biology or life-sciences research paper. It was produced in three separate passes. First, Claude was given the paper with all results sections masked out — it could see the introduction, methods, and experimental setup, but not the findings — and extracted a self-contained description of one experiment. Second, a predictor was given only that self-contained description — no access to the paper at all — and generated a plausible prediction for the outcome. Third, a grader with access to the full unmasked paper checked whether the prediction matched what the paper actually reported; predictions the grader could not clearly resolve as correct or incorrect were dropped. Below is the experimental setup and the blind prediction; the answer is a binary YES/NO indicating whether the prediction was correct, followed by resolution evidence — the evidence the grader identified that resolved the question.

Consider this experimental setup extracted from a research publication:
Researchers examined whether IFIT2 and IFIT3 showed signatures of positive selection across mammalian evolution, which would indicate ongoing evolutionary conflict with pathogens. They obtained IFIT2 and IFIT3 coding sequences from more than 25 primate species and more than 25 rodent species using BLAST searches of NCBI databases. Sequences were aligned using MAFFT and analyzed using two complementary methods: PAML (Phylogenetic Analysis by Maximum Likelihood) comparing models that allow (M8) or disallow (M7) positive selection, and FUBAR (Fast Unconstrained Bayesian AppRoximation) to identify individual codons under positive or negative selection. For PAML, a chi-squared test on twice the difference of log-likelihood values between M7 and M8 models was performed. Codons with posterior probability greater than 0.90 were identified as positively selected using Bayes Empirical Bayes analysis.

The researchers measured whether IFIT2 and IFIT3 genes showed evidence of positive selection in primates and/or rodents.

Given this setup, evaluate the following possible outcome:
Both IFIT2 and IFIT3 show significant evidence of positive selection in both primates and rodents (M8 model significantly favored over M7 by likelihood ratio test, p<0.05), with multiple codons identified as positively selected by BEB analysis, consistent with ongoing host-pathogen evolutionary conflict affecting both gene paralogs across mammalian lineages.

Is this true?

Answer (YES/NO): YES